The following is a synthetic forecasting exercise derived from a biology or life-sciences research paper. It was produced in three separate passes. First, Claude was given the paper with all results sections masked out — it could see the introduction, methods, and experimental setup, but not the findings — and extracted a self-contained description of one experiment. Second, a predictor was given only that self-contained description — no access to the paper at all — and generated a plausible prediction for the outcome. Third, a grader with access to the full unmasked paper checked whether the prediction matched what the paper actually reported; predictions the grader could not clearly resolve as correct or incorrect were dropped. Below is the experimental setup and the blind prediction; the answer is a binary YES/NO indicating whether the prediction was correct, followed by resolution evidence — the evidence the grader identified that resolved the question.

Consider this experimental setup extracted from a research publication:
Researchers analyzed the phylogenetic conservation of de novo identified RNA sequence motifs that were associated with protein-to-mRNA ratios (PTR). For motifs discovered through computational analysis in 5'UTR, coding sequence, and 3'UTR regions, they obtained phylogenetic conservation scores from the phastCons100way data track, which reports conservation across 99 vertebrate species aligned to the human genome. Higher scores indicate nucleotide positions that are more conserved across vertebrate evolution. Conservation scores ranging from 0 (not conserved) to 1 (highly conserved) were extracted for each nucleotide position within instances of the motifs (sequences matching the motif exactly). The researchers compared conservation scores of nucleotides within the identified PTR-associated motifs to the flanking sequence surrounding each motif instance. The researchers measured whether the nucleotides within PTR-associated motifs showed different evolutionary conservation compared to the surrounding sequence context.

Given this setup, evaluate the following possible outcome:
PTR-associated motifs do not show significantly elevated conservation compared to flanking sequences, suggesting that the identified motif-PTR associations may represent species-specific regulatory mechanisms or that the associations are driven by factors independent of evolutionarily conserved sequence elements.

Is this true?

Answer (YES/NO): NO